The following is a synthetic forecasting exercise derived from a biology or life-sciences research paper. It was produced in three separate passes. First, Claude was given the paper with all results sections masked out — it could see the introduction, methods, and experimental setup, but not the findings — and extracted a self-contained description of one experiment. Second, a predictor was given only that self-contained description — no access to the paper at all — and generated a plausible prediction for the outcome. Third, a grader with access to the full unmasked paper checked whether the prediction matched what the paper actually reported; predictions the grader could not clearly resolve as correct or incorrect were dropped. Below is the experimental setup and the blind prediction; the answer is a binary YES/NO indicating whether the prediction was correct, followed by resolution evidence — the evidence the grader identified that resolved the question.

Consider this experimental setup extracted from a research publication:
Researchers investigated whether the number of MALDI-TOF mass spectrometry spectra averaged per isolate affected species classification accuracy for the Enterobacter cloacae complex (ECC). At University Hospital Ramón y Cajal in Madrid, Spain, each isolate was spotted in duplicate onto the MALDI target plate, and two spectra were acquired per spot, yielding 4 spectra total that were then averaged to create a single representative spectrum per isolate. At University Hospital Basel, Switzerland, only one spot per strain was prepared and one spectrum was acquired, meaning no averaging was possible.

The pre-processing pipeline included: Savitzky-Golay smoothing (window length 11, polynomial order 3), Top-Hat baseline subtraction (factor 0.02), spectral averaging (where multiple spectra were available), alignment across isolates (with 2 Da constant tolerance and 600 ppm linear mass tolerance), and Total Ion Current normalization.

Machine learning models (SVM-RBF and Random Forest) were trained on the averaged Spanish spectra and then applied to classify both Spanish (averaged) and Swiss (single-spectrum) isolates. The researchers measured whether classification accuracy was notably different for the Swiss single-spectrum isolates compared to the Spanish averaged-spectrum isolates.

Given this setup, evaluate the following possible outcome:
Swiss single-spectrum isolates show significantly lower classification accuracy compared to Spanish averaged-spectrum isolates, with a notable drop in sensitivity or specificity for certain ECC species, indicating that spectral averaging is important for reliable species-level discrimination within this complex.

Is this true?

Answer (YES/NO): NO